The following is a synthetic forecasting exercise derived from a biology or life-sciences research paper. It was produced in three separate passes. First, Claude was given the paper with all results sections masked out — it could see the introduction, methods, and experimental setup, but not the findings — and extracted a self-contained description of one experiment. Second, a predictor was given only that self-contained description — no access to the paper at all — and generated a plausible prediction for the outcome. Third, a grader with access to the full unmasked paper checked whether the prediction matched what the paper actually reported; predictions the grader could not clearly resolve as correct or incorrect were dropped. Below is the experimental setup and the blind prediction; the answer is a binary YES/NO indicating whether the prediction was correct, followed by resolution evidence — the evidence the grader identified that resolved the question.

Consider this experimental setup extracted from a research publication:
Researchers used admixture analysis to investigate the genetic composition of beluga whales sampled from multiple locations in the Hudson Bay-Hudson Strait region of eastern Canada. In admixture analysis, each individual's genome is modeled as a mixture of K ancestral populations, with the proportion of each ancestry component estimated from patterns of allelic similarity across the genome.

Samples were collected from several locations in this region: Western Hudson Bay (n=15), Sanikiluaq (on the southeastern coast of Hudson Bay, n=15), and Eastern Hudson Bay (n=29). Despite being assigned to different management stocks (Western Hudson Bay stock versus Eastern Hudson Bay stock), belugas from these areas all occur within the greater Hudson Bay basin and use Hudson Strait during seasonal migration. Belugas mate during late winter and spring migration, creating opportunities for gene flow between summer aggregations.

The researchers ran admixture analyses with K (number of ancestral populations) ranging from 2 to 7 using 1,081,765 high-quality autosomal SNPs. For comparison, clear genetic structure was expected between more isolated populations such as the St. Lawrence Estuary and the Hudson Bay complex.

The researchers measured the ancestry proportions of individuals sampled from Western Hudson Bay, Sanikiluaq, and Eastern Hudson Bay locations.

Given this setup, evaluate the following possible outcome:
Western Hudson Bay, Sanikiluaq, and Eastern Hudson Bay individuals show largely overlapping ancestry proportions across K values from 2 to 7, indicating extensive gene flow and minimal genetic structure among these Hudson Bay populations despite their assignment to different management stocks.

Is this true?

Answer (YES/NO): NO